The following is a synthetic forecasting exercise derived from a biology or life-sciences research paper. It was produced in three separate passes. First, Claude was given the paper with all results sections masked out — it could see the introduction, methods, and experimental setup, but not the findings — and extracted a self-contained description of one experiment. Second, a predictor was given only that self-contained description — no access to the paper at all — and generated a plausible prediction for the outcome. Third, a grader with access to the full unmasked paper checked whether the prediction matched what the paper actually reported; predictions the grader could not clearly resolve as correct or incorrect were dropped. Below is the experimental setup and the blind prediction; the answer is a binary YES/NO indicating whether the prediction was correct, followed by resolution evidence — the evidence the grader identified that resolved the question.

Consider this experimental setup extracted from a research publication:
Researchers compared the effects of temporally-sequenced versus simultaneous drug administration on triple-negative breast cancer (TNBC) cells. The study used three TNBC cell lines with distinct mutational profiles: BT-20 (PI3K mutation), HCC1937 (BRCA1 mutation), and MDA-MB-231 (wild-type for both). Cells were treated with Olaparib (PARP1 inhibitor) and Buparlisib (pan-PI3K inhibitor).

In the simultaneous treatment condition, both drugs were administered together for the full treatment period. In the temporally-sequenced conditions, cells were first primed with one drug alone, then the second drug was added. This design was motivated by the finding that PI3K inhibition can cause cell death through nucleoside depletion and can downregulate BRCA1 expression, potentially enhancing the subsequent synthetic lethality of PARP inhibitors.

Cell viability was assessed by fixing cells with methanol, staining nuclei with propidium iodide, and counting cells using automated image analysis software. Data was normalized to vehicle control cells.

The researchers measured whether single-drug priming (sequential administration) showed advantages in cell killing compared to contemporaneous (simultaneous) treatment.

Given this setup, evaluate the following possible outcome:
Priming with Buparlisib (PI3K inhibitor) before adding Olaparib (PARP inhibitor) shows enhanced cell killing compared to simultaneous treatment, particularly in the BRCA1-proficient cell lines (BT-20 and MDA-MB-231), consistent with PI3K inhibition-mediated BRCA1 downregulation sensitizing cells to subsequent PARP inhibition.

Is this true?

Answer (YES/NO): NO